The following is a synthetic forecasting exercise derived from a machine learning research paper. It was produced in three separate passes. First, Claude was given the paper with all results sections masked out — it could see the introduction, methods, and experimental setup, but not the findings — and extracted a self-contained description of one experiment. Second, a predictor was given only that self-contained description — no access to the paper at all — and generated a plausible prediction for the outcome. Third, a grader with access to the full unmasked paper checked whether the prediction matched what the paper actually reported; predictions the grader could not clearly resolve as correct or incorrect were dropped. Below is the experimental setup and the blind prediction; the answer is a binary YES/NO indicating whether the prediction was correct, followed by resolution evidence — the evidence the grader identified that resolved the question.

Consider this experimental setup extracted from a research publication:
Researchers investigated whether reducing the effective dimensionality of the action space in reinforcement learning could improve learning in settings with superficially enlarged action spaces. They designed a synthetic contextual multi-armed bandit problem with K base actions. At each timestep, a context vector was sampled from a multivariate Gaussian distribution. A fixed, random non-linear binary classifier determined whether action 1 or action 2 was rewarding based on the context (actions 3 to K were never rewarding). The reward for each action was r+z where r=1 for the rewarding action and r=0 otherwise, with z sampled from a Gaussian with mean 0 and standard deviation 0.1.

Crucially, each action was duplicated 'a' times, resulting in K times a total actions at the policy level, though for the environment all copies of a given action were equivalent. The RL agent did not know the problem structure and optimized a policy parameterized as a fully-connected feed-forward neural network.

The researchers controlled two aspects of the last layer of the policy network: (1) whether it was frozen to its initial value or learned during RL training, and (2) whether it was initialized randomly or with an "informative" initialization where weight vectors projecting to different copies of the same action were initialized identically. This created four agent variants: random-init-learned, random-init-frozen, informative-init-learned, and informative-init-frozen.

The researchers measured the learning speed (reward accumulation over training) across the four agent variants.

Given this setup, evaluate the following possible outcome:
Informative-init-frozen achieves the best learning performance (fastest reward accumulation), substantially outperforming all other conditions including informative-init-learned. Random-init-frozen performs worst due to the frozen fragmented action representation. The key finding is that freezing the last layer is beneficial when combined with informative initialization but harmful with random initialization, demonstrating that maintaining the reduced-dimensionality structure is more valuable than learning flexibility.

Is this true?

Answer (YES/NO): YES